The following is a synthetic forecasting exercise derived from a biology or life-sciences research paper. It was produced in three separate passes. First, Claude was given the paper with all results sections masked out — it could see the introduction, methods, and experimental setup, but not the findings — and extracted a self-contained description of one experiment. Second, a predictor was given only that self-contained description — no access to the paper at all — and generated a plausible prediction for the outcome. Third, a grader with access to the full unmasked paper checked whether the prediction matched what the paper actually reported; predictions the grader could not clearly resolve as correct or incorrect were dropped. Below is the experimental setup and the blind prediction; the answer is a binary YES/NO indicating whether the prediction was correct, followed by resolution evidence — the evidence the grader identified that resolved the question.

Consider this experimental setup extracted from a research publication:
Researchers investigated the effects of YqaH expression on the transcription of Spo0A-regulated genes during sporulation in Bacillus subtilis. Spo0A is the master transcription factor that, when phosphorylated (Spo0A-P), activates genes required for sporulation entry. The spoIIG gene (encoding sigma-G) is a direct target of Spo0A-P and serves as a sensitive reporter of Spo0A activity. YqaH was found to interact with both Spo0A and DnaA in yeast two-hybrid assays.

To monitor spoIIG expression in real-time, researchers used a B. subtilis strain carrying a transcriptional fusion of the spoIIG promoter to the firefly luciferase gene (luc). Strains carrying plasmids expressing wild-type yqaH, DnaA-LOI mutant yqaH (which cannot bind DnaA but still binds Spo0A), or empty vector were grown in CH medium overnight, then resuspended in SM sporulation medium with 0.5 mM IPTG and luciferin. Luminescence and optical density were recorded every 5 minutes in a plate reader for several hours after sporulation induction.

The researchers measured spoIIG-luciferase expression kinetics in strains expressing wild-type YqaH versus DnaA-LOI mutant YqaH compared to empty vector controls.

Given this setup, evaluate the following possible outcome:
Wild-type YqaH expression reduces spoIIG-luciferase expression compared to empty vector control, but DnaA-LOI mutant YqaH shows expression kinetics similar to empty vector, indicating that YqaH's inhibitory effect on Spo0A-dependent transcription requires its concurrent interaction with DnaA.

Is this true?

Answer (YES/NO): NO